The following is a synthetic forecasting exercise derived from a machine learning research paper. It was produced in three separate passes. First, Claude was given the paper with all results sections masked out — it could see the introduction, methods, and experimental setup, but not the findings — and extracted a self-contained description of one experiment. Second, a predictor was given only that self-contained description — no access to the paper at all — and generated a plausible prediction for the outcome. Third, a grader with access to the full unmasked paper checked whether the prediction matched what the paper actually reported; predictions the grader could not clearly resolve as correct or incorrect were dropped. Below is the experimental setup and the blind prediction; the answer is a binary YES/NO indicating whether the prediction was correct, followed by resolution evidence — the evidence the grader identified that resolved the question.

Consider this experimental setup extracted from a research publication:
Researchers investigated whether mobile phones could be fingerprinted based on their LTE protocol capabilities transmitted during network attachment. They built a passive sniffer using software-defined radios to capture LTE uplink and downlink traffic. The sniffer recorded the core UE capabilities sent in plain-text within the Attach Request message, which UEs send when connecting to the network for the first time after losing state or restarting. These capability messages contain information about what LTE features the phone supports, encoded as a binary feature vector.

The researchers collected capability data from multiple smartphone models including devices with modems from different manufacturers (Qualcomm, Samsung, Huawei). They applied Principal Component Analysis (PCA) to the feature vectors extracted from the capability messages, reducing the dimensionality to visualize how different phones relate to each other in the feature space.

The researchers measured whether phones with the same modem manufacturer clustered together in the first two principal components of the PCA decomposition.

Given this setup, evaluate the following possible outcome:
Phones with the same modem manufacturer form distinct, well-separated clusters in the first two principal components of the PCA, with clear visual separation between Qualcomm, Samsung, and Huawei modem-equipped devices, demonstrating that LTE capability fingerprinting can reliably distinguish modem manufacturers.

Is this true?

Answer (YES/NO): YES